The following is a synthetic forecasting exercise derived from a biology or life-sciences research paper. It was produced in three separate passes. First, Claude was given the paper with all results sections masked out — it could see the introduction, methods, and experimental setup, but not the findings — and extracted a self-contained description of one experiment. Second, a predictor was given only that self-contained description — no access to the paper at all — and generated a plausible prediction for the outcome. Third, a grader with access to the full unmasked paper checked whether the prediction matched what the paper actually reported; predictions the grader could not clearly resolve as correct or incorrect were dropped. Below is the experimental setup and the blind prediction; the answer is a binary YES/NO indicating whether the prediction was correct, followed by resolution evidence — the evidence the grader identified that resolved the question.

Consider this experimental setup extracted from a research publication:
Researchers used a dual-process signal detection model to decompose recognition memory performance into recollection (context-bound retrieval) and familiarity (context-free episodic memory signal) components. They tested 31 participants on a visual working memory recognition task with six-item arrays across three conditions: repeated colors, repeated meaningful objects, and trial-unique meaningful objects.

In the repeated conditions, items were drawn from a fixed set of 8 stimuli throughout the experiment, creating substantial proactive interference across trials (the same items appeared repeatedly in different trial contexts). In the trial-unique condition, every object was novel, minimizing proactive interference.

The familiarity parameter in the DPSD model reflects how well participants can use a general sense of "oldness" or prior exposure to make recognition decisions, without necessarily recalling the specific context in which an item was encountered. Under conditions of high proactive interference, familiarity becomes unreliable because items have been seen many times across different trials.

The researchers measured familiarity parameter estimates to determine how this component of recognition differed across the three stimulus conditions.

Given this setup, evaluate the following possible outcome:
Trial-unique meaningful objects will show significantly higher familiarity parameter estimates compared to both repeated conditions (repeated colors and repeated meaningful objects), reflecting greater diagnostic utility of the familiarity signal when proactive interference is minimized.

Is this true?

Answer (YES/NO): YES